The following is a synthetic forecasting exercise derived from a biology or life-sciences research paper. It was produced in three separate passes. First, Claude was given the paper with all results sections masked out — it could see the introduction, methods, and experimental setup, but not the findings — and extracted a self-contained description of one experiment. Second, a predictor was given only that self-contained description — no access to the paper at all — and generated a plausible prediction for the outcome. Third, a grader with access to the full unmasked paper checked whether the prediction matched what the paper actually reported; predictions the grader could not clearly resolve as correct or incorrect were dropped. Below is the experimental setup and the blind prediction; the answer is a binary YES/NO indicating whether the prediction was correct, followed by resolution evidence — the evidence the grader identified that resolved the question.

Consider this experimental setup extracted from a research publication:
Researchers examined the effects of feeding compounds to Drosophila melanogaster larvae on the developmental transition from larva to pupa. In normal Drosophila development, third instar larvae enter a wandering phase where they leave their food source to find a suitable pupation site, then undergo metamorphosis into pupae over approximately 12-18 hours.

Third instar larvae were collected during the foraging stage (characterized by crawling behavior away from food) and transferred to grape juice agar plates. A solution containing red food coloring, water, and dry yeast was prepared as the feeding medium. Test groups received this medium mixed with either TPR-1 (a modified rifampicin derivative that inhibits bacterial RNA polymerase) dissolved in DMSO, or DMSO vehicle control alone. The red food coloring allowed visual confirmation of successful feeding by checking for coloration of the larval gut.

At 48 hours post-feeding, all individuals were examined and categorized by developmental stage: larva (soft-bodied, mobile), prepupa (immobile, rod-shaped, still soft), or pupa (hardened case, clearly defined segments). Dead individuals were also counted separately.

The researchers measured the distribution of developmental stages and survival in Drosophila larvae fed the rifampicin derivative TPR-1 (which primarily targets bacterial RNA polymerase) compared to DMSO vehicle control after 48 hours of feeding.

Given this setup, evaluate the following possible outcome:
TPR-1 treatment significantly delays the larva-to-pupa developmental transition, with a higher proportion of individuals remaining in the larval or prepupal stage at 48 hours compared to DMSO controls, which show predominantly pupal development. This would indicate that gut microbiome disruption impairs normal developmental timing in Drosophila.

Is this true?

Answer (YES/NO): NO